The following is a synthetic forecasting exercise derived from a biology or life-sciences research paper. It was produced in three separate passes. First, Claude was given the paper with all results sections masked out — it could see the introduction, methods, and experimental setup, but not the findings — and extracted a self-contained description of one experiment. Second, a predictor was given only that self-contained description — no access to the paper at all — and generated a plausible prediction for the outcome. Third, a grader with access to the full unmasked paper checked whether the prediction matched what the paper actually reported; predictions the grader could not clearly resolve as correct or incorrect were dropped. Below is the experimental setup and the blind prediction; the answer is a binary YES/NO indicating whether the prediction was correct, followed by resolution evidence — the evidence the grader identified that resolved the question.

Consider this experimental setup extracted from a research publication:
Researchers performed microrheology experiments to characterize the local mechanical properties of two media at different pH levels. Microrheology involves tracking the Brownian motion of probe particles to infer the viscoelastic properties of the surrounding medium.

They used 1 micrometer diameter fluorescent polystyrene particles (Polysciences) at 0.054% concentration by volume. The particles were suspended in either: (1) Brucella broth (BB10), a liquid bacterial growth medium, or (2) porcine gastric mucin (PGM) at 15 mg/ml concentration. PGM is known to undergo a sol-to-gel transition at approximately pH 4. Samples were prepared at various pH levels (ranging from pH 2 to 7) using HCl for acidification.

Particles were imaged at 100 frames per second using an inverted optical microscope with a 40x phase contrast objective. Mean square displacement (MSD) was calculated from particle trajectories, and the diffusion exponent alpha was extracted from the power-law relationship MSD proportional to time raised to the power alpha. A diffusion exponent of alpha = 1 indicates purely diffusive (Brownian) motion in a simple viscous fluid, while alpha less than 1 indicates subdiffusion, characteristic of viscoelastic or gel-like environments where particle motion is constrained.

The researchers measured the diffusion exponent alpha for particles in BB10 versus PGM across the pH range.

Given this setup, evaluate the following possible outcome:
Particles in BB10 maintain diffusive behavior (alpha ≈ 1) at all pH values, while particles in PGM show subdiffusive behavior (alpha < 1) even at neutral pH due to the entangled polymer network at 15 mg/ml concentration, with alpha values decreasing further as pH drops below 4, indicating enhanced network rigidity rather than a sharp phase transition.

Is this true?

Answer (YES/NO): YES